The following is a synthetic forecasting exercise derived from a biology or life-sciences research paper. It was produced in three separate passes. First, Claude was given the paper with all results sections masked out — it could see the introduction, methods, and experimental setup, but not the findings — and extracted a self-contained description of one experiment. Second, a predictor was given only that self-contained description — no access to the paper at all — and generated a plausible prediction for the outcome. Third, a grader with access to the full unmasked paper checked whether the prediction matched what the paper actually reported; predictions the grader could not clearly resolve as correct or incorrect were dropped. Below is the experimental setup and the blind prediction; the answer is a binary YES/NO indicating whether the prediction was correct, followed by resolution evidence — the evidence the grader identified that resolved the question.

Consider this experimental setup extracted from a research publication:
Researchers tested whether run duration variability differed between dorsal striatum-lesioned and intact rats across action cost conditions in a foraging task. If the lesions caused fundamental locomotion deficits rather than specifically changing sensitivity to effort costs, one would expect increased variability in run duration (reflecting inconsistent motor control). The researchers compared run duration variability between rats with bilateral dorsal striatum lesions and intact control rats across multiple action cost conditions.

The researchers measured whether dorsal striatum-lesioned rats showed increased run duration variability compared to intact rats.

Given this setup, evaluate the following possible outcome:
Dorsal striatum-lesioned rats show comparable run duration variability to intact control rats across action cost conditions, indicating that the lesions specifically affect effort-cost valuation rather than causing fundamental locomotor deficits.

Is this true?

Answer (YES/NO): YES